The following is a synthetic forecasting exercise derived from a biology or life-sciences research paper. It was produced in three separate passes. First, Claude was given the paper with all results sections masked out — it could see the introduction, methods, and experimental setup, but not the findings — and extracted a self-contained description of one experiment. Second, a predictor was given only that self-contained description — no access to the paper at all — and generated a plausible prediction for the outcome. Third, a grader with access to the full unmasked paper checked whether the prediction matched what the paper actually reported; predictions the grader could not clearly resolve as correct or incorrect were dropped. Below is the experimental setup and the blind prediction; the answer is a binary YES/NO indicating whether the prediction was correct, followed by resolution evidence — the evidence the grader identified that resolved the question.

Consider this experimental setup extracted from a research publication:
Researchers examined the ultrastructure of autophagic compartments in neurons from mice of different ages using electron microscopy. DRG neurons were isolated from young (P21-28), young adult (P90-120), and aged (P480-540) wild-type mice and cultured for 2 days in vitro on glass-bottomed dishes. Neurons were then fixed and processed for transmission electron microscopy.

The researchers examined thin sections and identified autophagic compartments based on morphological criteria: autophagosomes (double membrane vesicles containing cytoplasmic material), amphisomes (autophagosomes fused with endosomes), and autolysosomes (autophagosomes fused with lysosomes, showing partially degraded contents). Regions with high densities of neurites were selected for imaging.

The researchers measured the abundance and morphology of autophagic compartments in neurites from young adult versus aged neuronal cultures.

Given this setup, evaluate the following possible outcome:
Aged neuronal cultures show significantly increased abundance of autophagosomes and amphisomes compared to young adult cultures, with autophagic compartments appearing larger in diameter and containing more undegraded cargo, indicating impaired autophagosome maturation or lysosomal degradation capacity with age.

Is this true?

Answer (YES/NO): NO